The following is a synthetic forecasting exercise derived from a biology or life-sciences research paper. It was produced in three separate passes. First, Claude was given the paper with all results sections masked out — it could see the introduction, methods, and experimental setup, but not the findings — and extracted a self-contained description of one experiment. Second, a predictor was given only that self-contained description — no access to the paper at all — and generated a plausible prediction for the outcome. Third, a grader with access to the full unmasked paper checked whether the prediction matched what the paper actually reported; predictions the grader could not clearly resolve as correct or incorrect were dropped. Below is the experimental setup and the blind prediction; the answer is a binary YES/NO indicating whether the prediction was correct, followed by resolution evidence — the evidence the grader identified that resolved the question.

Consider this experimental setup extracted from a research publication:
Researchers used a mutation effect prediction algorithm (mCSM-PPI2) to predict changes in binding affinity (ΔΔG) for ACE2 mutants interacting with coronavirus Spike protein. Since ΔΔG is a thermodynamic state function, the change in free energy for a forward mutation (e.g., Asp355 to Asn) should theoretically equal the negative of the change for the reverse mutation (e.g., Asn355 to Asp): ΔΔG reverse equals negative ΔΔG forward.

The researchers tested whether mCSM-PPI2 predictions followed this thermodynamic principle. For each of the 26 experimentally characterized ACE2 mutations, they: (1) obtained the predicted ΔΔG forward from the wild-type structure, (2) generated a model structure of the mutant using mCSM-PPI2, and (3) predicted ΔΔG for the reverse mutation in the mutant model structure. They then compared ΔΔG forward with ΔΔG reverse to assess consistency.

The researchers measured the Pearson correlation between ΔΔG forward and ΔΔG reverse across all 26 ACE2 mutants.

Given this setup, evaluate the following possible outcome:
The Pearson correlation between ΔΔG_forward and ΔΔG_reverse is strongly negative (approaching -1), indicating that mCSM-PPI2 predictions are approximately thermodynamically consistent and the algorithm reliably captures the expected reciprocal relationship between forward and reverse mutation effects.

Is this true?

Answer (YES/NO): NO